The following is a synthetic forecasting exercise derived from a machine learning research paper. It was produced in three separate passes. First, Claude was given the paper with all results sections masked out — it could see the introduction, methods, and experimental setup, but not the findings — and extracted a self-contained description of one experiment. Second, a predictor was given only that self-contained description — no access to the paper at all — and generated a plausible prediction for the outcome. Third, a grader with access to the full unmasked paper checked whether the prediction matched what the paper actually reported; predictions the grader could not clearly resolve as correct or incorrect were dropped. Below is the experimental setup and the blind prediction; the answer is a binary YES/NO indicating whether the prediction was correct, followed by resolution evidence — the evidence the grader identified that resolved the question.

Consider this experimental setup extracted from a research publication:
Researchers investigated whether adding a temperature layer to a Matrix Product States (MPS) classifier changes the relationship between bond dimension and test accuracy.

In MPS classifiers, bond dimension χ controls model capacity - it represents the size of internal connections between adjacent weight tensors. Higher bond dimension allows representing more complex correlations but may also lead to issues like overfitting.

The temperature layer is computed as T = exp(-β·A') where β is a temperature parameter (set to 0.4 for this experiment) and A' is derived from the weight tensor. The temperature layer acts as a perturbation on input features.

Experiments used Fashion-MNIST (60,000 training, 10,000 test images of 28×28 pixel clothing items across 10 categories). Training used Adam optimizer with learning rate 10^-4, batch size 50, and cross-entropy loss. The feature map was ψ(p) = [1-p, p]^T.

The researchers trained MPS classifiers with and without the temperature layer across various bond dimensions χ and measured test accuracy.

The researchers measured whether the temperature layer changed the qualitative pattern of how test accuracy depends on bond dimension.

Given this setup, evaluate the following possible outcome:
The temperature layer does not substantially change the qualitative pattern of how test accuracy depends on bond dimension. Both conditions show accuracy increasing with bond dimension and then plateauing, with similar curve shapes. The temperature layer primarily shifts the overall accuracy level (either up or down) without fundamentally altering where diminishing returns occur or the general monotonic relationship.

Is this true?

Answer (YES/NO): NO